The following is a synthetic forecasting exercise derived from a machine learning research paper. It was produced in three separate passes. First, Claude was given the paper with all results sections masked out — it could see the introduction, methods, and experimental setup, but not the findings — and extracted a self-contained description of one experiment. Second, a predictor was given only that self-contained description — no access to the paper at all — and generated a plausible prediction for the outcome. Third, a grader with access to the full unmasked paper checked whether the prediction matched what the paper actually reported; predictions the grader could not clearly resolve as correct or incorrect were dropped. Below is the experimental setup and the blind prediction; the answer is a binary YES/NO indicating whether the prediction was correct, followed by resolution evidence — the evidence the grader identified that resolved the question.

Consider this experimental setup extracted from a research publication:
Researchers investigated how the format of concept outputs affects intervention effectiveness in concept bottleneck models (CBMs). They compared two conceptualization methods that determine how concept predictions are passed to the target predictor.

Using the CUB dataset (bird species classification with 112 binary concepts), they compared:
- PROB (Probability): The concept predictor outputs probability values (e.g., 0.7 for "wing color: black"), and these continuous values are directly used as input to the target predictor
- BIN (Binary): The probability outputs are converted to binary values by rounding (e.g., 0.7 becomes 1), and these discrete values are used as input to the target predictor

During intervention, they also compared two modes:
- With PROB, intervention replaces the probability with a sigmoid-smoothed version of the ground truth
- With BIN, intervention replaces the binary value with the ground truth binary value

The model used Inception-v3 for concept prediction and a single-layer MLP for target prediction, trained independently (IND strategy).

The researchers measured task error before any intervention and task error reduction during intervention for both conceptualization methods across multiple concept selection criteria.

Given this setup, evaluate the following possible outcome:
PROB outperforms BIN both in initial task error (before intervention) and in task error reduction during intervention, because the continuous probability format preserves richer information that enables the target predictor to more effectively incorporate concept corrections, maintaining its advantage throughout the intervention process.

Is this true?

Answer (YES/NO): NO